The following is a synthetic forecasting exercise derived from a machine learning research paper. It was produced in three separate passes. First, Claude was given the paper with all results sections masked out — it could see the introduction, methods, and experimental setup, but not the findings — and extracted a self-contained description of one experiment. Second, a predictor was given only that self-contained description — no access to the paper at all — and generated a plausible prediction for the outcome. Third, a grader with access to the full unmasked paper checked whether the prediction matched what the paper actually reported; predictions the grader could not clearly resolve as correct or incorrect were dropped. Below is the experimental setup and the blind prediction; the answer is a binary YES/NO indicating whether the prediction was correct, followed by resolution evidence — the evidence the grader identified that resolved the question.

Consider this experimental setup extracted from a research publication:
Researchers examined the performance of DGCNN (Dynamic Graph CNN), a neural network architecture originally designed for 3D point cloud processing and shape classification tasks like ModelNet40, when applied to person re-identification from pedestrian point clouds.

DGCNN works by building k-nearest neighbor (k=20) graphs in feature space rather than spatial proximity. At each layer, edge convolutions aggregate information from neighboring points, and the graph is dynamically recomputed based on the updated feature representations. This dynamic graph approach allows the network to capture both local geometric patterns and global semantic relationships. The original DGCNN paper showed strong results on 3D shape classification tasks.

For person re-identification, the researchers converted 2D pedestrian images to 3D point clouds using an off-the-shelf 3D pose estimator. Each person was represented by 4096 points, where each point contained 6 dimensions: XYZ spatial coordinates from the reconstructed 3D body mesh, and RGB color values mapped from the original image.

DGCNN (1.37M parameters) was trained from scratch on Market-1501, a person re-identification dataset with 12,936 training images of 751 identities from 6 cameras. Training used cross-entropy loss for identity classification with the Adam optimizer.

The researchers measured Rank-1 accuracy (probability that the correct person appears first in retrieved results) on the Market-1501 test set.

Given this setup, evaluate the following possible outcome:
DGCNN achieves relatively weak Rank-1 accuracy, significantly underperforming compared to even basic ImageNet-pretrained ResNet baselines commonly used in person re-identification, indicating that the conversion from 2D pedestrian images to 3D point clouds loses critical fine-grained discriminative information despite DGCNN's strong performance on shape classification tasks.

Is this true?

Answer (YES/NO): NO